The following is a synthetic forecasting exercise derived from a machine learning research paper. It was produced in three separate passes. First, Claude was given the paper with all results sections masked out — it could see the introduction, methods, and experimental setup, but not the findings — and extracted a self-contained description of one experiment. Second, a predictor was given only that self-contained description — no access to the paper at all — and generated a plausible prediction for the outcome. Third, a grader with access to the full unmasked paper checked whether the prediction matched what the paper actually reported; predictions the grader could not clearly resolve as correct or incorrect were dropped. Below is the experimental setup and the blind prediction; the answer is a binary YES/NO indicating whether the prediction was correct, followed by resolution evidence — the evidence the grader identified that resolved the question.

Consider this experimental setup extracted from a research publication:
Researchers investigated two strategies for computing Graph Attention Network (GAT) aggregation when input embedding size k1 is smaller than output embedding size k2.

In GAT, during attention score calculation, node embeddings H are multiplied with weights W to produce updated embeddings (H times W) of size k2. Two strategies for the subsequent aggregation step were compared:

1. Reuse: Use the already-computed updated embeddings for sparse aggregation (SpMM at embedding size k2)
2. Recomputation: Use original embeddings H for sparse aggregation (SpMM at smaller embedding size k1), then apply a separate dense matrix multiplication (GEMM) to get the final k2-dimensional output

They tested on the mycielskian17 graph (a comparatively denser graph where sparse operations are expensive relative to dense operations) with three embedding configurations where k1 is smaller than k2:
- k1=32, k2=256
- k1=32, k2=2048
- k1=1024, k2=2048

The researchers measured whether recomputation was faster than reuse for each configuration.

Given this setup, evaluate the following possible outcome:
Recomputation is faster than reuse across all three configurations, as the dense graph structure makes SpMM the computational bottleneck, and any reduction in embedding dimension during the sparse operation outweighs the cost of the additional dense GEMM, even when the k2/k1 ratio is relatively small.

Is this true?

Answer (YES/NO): YES